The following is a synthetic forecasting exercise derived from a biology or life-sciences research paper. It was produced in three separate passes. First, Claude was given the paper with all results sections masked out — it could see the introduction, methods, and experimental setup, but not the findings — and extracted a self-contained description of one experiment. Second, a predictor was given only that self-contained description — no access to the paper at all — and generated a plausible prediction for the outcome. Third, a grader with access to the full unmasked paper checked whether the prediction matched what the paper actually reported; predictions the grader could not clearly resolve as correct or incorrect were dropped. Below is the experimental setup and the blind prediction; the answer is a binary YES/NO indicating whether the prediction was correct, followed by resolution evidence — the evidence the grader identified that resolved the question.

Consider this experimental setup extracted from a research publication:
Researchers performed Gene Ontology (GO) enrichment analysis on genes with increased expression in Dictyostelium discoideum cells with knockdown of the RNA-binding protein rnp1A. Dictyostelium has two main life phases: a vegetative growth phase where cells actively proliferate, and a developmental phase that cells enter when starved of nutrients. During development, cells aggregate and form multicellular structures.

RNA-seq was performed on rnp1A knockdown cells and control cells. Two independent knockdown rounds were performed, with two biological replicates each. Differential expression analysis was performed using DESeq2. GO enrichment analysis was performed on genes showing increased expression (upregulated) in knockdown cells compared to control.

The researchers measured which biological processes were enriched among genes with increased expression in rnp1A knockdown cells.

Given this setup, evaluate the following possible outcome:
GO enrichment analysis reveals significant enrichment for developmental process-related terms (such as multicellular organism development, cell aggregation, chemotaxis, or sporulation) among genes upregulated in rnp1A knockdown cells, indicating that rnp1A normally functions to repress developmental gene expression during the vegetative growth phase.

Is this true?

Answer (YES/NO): NO